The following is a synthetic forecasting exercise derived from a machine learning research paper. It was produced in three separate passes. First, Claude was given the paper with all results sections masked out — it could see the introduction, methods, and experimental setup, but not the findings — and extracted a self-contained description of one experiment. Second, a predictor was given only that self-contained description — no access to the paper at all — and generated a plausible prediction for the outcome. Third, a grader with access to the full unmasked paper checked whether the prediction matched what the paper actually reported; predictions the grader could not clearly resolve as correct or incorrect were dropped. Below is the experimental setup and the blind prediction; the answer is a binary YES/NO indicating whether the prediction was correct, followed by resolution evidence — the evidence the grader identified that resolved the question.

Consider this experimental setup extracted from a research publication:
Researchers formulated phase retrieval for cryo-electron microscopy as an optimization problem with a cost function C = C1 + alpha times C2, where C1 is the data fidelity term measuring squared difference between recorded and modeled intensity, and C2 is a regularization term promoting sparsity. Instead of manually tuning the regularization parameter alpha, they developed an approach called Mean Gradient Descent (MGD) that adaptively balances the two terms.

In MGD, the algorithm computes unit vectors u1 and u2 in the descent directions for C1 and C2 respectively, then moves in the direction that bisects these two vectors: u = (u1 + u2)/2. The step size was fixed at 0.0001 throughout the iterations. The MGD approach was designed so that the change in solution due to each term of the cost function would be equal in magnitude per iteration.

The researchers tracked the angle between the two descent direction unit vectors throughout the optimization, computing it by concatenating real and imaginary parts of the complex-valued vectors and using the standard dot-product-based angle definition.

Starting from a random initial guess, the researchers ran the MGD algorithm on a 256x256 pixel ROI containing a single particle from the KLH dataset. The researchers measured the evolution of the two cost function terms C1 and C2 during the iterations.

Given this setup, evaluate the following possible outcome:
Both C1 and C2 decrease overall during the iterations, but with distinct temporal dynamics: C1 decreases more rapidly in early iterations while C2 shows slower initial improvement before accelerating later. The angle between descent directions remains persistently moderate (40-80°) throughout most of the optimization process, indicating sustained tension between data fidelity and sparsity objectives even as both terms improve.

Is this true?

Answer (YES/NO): NO